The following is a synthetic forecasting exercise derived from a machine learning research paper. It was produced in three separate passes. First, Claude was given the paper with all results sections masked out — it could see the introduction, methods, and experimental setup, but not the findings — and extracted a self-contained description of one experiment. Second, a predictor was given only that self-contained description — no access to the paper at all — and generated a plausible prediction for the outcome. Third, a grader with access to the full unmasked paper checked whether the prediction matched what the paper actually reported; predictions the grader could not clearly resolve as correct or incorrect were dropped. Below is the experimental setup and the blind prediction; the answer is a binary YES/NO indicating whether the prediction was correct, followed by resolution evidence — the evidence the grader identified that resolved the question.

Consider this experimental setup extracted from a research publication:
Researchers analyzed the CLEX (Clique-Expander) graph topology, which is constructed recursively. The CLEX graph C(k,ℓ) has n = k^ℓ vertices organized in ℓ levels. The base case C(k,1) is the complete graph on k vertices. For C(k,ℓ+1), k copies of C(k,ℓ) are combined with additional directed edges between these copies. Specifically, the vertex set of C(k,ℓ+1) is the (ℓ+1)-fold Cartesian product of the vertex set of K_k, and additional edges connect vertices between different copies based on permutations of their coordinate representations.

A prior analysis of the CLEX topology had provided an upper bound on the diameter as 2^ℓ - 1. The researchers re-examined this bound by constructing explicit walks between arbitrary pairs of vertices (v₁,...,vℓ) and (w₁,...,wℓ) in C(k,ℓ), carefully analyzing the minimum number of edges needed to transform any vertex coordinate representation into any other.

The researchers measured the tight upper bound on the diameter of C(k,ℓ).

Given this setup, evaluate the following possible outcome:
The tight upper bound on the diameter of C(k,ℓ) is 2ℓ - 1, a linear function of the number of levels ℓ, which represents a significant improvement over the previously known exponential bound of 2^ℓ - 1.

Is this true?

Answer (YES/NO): NO